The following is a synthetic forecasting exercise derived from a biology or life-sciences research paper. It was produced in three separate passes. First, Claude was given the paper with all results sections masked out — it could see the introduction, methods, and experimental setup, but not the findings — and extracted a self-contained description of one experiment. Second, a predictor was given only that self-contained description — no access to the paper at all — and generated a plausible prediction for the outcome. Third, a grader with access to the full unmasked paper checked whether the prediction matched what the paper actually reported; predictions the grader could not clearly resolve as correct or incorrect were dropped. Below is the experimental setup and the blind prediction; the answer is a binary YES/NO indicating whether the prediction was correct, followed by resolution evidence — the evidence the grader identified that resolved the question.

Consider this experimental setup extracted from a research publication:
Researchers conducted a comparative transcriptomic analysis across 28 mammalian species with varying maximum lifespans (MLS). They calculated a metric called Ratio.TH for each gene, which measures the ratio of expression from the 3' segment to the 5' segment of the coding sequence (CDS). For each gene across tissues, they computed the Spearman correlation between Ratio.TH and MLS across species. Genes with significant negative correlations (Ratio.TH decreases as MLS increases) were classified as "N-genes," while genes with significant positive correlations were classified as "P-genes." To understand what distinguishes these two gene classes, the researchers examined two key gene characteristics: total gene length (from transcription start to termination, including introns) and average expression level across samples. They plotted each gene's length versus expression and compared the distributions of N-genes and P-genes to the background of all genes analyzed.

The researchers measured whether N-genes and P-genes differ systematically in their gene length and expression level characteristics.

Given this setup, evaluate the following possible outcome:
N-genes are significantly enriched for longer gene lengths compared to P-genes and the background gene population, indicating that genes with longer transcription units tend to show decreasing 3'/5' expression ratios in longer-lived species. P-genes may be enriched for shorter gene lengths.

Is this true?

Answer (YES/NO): NO